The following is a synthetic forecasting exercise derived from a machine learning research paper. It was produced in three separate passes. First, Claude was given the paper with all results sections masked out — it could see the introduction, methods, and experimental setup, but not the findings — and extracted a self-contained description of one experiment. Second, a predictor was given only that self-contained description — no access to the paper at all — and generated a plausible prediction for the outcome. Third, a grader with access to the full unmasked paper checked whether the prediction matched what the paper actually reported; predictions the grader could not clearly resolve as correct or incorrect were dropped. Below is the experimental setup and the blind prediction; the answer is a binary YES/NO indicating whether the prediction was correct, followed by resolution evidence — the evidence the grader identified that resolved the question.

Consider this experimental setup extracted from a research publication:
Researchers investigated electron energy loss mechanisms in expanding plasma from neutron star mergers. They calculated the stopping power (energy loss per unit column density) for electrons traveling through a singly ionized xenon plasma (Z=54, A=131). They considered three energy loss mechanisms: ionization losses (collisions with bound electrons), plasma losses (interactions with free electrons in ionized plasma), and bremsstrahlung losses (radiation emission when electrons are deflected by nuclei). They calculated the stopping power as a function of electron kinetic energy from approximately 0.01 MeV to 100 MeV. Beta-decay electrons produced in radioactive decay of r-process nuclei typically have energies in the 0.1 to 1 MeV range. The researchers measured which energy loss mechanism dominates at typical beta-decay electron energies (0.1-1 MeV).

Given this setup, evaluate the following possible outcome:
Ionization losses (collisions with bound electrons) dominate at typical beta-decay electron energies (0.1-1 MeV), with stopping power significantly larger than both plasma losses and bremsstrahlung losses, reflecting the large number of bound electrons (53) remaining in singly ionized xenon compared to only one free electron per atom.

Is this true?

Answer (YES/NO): YES